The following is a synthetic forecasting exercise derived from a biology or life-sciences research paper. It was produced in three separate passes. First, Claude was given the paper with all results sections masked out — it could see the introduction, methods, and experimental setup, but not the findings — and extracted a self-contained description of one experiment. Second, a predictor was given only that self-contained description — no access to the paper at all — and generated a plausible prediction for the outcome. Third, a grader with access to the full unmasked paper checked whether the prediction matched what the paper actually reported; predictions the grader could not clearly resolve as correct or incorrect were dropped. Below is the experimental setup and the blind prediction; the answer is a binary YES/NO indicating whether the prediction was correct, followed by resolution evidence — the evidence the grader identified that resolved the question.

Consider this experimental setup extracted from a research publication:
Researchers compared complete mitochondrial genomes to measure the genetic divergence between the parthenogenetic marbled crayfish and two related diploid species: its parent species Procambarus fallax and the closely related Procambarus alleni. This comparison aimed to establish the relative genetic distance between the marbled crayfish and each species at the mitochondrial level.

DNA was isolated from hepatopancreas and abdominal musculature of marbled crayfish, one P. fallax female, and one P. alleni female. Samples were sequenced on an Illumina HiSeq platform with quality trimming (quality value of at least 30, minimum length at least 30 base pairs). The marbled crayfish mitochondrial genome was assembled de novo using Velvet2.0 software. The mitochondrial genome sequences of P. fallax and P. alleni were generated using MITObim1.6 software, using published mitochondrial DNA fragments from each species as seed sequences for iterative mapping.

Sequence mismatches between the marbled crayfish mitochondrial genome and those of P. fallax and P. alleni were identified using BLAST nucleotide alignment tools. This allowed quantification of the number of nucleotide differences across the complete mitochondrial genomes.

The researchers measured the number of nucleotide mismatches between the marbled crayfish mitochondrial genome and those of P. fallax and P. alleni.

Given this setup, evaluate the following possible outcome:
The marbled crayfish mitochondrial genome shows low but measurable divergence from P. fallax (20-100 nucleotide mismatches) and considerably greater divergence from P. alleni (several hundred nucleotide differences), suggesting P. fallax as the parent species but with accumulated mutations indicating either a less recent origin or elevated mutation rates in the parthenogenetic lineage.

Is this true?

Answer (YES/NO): NO